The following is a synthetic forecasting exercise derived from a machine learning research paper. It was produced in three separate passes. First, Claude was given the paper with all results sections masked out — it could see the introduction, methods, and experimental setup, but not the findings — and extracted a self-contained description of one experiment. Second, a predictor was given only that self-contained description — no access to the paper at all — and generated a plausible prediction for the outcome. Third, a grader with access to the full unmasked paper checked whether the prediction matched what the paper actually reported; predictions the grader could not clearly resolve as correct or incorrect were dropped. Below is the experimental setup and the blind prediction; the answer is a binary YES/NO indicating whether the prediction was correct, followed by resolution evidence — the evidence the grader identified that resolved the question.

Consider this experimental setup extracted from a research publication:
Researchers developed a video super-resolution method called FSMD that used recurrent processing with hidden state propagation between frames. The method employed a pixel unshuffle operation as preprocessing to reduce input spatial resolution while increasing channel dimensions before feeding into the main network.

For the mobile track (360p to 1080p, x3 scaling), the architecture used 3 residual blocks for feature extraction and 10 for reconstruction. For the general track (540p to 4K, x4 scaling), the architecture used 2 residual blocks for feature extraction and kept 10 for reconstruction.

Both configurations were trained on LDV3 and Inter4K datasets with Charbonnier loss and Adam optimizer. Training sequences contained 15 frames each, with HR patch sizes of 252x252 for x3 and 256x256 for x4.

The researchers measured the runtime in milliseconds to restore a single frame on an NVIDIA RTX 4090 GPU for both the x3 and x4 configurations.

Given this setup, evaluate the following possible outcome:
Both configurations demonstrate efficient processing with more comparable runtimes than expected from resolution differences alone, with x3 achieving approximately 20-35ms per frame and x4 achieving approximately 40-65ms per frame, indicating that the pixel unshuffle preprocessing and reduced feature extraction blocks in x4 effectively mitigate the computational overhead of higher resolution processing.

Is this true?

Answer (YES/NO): NO